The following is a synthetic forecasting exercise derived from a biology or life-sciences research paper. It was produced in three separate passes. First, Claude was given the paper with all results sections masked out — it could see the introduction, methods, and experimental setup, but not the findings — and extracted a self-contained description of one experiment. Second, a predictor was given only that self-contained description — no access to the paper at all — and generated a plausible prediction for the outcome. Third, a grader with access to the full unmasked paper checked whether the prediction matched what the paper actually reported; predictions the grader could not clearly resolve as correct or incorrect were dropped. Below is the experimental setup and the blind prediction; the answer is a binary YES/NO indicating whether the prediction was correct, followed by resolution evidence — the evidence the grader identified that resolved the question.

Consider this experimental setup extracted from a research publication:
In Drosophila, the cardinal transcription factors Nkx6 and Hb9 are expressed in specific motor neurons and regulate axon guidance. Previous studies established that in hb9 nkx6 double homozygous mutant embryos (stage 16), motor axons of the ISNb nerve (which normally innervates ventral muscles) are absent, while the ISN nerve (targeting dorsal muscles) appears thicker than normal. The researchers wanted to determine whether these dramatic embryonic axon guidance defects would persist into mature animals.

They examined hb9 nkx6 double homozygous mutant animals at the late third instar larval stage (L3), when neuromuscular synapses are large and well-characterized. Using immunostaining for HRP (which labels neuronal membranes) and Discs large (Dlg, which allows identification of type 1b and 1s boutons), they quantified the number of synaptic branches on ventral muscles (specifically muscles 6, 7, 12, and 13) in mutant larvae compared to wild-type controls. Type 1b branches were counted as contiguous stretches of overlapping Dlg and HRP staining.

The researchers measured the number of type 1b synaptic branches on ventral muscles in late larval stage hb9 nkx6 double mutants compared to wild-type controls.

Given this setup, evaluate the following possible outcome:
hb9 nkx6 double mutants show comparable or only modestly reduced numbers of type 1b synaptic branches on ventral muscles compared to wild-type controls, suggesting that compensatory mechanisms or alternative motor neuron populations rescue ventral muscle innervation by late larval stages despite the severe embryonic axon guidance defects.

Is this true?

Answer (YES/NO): YES